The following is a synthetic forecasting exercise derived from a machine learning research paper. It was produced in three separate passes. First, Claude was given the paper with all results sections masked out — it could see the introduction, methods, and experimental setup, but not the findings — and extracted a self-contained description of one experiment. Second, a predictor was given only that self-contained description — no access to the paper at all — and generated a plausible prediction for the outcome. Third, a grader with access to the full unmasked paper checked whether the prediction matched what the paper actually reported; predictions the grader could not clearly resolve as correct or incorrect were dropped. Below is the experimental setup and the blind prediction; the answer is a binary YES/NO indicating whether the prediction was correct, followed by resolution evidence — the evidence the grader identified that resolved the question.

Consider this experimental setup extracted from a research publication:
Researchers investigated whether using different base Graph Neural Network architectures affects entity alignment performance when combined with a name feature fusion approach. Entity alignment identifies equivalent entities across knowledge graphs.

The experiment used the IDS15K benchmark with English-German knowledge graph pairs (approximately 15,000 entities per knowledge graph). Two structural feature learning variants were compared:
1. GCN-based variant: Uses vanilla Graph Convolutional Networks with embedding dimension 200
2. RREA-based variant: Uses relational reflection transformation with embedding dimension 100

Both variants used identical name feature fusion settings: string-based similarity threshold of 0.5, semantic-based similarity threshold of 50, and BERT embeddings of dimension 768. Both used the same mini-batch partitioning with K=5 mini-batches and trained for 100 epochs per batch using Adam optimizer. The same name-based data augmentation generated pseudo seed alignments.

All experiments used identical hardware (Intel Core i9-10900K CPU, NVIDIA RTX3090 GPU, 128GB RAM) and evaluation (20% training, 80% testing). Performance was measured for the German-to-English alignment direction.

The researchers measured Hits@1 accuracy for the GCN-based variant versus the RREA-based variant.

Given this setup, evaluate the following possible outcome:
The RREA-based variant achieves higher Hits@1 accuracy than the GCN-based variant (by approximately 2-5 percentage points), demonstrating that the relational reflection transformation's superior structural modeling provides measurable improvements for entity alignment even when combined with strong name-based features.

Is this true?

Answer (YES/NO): NO